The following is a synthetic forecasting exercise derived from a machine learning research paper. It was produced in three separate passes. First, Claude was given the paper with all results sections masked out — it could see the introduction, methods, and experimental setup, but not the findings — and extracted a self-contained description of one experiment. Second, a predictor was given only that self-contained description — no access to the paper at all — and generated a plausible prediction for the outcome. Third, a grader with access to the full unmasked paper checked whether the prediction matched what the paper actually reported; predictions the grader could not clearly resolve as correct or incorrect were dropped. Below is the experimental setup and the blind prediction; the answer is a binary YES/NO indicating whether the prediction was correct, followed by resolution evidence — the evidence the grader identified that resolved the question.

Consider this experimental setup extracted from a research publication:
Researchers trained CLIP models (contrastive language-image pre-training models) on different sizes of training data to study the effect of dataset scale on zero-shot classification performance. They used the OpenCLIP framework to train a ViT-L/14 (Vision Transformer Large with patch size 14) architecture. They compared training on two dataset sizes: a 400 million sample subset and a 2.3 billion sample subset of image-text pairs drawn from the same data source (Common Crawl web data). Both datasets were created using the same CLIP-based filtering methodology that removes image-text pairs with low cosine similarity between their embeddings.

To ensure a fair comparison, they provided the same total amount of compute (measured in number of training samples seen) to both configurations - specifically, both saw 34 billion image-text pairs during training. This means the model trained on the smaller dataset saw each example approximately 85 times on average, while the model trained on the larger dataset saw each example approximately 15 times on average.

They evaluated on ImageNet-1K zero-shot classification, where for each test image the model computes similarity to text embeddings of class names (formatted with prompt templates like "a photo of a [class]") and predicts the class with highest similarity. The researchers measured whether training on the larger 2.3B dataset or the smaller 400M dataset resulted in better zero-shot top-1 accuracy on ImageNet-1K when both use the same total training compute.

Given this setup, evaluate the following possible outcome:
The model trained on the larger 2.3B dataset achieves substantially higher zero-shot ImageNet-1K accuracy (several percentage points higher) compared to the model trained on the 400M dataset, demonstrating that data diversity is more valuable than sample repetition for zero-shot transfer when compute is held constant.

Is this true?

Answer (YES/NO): NO